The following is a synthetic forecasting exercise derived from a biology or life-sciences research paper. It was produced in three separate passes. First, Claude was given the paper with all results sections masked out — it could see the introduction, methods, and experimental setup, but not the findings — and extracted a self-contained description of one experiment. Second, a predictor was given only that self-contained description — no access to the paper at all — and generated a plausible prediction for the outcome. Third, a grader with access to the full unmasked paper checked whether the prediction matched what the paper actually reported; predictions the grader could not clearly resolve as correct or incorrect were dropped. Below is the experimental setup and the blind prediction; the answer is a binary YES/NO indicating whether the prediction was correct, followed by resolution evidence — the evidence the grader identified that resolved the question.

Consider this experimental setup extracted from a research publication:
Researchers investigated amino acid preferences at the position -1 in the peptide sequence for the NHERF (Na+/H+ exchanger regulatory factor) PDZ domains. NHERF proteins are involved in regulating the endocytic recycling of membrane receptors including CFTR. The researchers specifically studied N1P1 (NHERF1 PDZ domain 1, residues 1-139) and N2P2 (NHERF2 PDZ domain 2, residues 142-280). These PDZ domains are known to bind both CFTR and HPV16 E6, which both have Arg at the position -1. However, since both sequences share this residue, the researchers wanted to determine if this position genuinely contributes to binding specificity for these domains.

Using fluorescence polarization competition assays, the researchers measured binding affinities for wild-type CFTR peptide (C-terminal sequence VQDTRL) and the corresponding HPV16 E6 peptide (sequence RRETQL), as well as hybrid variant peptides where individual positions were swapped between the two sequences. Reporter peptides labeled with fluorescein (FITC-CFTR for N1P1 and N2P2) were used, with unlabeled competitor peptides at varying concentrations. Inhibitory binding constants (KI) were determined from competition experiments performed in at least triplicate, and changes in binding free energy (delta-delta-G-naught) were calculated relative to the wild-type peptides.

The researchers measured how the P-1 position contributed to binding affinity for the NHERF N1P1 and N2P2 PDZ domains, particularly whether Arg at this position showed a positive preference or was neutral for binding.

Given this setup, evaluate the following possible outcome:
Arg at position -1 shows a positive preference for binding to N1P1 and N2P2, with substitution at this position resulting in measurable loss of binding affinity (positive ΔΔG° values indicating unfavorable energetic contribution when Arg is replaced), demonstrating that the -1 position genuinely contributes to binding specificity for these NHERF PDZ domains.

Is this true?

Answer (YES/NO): YES